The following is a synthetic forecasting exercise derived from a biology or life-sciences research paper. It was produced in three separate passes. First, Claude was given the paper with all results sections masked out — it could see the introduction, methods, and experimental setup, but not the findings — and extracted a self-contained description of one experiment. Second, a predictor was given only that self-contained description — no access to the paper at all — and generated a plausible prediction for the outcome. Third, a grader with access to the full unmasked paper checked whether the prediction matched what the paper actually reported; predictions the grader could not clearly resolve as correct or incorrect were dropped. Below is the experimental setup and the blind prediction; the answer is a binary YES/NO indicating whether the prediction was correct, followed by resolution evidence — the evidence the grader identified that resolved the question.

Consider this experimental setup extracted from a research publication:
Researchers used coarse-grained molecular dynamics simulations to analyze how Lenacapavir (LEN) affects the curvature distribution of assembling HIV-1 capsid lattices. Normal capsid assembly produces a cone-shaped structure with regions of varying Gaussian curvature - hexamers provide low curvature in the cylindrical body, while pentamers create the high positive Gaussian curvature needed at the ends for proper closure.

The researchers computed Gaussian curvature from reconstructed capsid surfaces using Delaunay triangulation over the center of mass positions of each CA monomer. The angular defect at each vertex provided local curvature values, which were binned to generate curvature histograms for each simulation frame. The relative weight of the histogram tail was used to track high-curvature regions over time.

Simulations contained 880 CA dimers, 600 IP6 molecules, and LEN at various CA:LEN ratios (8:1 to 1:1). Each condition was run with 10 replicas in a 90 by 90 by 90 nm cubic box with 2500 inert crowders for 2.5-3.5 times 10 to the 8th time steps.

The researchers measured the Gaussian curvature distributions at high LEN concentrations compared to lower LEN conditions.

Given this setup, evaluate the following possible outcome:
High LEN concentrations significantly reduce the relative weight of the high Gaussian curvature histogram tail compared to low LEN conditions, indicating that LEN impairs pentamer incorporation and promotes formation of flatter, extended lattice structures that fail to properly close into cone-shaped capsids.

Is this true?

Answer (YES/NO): YES